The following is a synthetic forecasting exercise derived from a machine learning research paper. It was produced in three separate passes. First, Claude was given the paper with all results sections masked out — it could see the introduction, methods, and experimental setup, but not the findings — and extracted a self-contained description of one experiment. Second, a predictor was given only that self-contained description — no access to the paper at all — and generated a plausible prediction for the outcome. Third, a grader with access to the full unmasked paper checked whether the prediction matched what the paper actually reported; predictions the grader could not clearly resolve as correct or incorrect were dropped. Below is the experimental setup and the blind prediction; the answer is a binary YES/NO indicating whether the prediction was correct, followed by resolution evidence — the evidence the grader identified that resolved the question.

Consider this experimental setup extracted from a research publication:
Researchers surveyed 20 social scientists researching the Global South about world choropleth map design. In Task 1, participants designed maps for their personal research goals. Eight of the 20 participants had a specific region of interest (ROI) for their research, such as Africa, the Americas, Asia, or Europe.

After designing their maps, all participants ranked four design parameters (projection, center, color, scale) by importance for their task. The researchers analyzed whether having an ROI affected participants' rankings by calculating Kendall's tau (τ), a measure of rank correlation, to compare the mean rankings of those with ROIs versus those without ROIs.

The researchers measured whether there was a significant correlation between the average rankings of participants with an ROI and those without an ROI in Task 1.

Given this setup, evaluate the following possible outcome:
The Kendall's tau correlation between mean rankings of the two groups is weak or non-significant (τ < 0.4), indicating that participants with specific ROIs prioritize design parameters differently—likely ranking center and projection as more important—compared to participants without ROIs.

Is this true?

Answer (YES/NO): NO